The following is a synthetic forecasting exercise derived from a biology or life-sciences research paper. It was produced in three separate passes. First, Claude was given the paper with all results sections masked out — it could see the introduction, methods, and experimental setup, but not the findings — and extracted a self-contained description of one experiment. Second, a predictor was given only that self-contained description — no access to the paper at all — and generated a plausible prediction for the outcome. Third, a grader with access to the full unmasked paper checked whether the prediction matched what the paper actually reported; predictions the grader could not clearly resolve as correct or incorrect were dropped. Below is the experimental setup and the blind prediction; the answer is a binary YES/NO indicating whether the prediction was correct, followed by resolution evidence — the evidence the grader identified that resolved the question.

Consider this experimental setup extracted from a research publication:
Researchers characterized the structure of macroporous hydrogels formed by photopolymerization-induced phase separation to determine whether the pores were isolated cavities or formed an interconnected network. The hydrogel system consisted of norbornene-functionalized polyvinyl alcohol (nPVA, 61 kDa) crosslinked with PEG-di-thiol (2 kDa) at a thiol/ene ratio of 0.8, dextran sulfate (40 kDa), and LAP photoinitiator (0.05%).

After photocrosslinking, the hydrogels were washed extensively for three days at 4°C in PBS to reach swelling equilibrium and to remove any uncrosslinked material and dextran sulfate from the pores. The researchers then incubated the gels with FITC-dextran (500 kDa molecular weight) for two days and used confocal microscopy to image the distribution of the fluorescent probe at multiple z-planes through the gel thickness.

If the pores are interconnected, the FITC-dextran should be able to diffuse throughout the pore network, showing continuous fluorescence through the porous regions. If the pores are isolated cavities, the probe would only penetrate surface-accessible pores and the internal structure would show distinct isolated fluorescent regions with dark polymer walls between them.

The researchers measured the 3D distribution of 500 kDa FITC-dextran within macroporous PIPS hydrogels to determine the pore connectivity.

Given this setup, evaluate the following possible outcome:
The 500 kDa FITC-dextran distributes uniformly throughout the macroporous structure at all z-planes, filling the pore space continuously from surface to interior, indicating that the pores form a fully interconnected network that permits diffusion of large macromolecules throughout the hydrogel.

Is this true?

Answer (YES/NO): YES